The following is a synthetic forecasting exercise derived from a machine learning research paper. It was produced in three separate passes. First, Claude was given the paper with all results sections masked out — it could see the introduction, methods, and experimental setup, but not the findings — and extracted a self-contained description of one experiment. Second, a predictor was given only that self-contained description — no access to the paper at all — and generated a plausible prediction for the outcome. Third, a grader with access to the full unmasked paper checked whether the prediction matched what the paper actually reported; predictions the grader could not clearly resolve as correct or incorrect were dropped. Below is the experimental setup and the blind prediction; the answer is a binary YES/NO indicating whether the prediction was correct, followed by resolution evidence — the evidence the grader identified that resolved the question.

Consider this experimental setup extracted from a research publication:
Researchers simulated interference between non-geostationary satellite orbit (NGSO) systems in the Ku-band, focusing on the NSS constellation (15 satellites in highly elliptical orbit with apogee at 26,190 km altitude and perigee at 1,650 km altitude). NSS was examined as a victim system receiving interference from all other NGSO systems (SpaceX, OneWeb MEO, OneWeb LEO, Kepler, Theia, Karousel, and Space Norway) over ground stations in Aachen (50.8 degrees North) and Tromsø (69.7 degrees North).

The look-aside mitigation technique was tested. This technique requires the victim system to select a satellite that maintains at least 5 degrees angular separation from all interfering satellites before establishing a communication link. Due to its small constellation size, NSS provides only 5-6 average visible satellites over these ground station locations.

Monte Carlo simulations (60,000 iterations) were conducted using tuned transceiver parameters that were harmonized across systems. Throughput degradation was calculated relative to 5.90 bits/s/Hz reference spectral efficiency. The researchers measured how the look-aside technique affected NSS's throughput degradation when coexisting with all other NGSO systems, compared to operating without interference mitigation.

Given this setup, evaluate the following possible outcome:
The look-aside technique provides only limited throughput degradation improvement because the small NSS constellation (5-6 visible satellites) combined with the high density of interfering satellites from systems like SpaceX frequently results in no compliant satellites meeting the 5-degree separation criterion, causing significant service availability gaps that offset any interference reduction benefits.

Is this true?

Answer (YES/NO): NO